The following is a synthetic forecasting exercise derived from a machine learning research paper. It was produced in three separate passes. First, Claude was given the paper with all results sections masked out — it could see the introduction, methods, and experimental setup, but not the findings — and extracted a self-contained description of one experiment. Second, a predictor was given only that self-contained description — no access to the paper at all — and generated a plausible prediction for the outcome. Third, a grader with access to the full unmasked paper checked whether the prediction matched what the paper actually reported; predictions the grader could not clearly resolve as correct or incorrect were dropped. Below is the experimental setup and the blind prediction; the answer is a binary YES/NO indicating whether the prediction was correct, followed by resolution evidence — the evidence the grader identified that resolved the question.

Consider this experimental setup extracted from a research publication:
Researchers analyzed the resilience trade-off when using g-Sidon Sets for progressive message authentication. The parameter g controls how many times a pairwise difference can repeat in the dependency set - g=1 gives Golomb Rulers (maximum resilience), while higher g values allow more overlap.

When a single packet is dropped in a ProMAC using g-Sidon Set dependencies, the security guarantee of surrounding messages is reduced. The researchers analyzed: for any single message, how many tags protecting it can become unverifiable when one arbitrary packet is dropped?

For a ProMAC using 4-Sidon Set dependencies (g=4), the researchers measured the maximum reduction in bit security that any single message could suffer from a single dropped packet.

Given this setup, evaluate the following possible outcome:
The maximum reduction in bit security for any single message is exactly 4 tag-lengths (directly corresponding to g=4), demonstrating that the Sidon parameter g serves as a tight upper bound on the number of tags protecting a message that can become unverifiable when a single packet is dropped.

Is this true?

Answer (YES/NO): NO